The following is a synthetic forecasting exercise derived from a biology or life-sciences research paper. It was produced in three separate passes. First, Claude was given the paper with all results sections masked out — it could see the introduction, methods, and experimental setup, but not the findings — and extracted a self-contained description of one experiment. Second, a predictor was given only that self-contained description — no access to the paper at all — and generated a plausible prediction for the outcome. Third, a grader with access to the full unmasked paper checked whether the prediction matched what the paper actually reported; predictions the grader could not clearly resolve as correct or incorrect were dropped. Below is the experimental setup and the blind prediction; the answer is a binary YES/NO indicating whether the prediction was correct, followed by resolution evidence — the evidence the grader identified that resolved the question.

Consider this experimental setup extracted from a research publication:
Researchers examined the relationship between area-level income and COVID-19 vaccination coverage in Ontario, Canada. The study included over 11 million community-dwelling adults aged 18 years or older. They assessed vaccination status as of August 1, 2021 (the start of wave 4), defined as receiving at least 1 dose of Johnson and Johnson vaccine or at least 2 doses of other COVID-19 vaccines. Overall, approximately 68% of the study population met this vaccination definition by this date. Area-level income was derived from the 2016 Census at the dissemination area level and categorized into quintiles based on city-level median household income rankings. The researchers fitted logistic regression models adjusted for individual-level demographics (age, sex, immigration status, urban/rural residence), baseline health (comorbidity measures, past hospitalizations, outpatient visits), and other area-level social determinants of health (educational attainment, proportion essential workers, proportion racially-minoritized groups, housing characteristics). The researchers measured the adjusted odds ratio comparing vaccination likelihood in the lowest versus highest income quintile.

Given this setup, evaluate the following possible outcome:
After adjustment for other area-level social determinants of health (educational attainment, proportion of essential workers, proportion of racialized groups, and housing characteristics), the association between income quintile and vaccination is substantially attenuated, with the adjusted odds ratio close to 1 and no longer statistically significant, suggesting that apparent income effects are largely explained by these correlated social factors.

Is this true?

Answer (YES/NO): NO